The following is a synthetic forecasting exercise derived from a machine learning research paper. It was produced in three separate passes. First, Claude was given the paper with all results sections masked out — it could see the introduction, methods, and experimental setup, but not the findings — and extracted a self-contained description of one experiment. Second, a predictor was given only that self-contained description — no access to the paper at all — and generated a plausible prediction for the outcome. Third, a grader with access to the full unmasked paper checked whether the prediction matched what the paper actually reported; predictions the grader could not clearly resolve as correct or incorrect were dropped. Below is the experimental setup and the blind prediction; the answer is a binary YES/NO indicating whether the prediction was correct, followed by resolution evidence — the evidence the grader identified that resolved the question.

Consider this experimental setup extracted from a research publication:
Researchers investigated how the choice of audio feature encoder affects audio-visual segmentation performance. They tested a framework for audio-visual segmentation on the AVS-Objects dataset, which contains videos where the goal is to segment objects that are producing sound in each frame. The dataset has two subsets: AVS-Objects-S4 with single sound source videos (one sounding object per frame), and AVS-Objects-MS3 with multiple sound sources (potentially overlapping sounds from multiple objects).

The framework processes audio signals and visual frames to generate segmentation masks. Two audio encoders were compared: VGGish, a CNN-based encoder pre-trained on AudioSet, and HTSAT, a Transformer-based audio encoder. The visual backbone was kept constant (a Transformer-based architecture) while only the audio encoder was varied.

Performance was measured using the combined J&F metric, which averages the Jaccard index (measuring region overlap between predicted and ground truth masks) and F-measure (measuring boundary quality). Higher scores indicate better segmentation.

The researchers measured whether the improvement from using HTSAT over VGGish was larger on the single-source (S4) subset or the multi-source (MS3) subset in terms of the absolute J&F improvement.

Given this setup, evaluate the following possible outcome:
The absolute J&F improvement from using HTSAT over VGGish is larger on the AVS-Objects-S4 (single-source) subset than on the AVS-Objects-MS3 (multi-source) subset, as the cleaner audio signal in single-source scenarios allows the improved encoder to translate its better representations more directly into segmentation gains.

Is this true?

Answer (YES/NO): NO